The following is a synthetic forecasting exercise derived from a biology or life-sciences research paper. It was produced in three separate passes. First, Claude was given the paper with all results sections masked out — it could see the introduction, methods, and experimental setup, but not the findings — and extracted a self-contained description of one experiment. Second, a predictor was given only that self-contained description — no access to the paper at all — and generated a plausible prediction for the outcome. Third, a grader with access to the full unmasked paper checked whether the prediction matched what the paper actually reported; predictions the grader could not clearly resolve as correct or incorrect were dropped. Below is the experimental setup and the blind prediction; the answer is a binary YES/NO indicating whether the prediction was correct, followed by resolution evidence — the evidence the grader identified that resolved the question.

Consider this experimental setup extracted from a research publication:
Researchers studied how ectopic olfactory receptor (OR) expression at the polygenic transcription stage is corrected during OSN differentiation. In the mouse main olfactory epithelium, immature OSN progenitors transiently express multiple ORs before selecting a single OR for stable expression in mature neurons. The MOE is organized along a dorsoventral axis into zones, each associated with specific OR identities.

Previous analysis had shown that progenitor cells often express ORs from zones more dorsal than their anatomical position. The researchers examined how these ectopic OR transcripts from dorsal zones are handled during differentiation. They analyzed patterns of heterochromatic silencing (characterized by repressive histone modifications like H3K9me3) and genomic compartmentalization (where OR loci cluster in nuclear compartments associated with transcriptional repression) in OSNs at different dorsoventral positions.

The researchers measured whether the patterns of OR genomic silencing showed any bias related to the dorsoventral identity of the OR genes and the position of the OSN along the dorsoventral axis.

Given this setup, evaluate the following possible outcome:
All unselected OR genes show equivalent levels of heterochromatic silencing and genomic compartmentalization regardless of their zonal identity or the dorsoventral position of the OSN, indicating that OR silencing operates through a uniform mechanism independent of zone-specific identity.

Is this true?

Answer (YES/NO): NO